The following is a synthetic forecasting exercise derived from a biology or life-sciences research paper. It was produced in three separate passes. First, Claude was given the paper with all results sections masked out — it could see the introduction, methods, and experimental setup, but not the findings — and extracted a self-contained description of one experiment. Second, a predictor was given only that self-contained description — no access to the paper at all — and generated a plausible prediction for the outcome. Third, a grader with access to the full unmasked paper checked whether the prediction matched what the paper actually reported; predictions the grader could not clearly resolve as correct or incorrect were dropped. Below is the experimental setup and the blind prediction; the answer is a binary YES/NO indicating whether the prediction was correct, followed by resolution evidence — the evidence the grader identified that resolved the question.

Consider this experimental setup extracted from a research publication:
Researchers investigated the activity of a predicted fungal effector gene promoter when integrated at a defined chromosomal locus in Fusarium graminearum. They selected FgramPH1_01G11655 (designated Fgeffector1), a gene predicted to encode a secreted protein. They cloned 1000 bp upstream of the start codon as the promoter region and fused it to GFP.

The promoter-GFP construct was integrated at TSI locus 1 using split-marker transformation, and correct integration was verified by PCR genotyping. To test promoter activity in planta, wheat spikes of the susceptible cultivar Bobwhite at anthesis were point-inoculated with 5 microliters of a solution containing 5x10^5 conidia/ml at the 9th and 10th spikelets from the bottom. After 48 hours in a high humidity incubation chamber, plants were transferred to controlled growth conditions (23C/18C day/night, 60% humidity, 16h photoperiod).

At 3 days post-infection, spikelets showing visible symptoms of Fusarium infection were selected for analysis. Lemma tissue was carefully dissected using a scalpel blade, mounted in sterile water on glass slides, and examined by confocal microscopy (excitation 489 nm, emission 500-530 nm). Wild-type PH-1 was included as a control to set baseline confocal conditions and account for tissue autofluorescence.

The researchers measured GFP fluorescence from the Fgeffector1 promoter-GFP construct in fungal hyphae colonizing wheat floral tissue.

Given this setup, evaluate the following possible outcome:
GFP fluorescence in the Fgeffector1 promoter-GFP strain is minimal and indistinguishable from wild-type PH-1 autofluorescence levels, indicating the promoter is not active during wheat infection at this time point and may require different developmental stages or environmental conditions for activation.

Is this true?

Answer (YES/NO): NO